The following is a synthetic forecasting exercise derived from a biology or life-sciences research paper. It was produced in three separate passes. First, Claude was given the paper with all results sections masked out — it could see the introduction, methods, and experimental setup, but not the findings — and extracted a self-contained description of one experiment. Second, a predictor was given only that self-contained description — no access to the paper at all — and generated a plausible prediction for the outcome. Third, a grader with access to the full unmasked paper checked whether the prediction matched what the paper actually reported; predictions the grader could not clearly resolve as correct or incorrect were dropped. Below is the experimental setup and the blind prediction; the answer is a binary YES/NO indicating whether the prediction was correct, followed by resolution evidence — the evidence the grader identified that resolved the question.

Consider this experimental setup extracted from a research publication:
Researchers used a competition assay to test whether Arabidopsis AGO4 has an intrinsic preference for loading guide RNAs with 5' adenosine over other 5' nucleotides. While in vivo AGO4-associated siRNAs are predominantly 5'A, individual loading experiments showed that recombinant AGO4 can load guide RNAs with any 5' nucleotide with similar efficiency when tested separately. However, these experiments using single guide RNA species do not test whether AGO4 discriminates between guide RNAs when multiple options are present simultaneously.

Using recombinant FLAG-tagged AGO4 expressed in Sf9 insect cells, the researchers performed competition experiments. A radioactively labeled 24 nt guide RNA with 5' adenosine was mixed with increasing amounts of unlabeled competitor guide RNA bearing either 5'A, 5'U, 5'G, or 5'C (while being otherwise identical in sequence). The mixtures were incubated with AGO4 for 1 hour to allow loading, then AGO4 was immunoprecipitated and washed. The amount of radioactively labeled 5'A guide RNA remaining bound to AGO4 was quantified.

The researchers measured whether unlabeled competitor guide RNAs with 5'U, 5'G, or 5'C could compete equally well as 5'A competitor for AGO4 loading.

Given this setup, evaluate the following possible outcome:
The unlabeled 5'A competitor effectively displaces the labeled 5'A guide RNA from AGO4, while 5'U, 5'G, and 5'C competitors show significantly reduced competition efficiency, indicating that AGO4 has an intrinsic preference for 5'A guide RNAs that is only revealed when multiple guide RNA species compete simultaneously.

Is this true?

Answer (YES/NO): NO